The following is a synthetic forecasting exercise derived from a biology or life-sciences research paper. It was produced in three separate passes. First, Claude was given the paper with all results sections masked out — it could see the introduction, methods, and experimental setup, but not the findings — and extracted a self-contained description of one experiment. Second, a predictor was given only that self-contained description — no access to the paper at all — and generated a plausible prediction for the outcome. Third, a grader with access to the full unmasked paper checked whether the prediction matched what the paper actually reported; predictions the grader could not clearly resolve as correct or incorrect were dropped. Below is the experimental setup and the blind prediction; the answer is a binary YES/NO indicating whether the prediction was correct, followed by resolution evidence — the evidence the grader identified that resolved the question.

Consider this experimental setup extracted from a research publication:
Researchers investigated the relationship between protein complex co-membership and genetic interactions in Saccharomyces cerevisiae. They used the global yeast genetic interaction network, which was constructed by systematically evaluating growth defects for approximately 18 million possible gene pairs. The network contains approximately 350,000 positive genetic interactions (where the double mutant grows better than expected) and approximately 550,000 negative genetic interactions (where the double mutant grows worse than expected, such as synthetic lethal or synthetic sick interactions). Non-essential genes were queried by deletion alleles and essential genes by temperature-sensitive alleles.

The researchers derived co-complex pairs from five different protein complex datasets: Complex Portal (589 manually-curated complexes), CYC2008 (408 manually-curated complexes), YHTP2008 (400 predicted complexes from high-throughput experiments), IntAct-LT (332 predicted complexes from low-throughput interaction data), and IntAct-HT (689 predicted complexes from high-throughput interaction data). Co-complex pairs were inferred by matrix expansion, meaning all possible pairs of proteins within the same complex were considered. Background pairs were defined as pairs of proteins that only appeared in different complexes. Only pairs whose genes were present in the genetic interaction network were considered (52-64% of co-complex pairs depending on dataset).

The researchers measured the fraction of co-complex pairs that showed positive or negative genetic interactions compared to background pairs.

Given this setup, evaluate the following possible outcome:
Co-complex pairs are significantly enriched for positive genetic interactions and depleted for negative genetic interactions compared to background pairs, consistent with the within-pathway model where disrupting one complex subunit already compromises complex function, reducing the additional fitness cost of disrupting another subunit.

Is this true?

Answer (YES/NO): NO